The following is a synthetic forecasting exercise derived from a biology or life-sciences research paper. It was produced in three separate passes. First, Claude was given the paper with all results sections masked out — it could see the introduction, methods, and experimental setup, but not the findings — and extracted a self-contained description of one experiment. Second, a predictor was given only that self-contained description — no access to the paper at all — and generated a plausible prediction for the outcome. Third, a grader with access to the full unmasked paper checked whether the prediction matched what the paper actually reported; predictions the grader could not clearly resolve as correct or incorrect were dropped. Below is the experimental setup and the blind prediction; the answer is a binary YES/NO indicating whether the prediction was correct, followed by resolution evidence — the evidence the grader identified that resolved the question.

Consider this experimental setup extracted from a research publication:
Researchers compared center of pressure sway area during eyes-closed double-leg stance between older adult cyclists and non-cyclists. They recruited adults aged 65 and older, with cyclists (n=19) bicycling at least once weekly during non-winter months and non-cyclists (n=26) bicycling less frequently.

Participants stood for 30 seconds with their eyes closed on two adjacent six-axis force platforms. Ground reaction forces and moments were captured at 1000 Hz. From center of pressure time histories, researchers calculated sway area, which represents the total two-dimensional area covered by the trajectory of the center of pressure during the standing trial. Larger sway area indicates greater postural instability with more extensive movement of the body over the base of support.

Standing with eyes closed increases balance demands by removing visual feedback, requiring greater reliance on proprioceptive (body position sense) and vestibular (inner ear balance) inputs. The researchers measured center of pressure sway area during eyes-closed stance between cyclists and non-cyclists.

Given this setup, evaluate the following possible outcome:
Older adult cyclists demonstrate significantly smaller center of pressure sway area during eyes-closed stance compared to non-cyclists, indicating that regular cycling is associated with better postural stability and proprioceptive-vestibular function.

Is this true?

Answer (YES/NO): NO